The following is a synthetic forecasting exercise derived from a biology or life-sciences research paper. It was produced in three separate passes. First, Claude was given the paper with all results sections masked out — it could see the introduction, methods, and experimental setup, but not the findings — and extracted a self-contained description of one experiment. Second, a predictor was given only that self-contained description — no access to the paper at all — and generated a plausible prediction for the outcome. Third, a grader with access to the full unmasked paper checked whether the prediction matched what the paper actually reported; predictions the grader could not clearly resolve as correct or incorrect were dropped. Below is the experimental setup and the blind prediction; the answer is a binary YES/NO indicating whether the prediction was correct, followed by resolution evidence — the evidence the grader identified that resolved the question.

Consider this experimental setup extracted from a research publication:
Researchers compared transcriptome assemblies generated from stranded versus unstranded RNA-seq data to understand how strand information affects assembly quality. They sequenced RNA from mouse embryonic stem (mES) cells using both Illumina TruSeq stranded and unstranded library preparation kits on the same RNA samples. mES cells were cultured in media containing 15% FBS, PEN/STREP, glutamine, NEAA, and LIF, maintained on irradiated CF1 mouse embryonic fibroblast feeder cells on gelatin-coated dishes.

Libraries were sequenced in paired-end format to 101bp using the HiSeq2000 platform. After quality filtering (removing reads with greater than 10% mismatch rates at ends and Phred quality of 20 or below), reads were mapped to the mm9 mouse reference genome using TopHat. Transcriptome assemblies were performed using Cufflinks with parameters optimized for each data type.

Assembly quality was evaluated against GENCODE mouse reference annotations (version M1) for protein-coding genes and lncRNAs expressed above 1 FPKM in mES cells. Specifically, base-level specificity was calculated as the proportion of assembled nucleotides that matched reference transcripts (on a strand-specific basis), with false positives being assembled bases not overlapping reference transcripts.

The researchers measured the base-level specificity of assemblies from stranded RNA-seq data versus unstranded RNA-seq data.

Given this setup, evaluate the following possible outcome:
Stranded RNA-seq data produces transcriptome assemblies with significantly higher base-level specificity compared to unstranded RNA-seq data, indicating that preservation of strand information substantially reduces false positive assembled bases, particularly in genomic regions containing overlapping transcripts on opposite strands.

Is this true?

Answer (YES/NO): YES